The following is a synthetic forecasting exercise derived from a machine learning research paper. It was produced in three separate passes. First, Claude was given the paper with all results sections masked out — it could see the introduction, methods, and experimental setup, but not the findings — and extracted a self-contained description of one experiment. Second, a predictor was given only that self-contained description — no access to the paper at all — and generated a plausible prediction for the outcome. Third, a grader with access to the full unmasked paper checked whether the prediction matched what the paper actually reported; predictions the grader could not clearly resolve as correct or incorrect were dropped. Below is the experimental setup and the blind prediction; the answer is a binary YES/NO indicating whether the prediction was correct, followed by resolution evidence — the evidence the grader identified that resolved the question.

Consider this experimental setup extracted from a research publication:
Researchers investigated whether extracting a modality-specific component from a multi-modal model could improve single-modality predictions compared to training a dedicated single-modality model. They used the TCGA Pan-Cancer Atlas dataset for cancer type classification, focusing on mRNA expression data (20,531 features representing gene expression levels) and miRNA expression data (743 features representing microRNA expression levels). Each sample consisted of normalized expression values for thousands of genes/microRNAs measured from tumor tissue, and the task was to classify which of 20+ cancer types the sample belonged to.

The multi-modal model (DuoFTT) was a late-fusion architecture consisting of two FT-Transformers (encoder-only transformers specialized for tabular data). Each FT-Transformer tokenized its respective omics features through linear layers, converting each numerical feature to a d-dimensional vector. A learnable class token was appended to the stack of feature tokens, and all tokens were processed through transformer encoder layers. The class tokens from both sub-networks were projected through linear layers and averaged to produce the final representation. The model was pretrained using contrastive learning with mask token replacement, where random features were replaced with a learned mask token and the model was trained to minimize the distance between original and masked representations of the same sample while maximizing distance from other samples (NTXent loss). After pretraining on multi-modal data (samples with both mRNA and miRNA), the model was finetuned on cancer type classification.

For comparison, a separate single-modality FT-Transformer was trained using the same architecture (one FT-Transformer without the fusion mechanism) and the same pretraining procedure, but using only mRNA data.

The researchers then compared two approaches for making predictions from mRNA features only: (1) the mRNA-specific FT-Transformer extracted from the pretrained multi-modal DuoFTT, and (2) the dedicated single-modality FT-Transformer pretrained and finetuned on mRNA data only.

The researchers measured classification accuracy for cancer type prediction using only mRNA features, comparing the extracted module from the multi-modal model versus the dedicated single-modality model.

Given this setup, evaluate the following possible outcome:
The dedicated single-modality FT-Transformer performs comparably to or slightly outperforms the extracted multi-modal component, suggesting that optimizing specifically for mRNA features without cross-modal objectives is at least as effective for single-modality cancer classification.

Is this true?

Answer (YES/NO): YES